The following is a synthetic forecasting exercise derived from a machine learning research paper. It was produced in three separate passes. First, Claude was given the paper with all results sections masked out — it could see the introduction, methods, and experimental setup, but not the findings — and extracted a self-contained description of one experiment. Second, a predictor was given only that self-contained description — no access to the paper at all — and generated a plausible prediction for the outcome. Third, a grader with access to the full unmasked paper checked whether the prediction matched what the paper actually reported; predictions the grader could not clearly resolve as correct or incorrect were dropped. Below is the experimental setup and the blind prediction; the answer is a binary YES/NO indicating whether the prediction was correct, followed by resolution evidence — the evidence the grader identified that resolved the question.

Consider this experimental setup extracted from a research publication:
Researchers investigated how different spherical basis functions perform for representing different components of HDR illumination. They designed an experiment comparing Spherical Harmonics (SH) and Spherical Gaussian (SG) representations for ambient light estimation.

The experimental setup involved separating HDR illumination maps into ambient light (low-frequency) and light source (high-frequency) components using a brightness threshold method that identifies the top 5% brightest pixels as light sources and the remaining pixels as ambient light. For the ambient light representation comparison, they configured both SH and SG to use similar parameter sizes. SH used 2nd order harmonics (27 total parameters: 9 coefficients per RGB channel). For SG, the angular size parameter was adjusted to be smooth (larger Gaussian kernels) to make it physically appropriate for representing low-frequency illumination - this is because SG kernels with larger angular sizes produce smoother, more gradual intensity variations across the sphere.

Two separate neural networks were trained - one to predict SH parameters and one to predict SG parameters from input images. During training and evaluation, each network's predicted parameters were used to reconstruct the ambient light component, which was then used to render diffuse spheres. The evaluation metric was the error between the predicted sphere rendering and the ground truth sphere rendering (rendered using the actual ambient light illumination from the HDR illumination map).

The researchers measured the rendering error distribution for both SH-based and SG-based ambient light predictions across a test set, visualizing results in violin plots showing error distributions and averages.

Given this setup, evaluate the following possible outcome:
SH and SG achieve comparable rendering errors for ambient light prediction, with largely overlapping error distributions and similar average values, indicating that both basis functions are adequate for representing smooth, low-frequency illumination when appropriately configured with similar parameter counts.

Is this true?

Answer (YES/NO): NO